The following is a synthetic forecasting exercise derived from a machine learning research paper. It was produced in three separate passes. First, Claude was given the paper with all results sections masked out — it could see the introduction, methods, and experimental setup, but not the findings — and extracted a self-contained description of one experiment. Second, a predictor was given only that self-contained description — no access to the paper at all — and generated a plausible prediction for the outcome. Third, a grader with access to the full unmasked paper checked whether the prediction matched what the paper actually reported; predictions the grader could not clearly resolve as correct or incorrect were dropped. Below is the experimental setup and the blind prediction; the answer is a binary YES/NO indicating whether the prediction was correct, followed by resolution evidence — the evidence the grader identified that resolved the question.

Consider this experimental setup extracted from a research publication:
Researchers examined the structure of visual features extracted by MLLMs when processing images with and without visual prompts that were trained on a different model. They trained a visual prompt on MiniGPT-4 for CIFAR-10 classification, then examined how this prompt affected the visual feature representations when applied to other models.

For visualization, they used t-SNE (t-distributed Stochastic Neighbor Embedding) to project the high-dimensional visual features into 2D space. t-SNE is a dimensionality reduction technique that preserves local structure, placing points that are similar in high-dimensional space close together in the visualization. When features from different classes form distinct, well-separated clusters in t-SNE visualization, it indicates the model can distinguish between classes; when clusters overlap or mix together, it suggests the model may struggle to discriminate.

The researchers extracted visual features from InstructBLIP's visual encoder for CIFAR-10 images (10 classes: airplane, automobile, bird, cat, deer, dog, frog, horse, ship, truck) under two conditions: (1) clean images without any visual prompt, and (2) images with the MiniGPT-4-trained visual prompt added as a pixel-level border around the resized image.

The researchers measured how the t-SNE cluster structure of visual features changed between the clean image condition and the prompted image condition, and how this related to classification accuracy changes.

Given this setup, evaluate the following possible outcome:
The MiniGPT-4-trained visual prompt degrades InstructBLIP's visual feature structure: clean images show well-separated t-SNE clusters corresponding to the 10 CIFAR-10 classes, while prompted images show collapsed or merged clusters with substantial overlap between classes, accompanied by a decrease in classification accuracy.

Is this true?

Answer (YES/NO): YES